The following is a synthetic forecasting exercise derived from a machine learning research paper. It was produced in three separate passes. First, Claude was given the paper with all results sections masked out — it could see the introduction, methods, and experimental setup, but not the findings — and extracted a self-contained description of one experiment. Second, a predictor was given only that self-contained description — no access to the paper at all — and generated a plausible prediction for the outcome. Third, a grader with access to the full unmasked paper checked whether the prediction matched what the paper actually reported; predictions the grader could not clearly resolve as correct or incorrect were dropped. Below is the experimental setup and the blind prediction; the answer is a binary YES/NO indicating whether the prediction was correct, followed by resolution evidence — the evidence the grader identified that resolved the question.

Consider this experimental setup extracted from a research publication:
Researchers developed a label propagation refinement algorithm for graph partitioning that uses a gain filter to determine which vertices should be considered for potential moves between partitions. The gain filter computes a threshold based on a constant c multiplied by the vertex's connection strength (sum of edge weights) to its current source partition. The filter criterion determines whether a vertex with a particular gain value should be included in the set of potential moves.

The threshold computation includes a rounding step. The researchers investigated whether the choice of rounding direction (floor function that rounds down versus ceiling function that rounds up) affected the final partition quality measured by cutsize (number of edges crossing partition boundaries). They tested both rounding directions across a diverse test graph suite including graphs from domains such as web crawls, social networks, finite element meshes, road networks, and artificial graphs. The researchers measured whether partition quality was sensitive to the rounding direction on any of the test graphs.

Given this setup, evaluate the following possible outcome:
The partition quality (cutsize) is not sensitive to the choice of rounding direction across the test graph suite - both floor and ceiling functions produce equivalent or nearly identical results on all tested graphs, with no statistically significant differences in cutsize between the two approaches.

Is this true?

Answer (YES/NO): NO